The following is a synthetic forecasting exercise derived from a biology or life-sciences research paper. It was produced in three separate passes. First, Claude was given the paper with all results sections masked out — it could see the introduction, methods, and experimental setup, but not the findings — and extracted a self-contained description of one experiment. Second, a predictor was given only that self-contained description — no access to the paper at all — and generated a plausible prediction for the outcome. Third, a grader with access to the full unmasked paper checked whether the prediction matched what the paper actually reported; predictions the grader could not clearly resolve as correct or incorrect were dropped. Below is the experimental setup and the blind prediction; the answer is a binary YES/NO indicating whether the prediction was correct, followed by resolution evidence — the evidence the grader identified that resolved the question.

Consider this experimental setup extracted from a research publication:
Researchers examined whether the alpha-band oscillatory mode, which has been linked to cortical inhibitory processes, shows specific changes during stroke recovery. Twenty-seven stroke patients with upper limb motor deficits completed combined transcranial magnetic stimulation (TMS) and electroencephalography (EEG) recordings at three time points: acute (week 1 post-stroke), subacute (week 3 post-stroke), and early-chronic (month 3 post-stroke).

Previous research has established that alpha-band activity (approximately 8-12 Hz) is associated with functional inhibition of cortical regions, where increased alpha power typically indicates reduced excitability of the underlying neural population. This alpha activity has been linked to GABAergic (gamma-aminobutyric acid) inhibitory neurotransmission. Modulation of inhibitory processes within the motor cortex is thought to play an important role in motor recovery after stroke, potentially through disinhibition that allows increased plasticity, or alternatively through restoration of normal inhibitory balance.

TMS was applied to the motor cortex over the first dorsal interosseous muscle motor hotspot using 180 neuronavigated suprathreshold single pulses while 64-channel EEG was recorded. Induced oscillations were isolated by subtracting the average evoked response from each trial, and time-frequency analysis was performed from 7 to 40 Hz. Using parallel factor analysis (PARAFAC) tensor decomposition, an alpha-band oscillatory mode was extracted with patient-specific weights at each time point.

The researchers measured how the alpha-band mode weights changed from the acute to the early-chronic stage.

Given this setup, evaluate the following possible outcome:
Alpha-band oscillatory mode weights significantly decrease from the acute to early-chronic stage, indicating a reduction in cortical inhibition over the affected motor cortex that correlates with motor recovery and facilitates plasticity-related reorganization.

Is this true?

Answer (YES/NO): YES